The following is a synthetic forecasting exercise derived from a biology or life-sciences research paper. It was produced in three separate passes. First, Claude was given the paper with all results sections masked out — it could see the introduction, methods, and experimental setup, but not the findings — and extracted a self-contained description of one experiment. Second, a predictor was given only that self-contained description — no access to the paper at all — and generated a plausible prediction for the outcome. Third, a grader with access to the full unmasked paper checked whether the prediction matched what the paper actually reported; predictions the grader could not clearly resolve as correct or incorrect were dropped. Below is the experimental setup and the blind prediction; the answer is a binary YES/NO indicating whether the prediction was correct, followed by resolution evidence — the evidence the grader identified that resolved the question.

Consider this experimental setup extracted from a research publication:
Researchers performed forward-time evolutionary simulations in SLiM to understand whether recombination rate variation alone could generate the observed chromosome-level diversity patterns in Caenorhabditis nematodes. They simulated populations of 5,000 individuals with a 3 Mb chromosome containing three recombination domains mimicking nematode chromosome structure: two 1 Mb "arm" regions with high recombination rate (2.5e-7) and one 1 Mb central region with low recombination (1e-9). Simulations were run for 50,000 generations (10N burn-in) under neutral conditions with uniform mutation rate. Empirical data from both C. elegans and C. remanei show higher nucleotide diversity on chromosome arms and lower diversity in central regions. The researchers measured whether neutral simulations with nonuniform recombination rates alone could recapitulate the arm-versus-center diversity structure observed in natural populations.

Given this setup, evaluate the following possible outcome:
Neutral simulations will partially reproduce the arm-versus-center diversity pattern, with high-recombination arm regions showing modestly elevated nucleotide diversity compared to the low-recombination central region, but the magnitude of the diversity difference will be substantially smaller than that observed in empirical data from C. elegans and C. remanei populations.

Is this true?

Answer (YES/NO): NO